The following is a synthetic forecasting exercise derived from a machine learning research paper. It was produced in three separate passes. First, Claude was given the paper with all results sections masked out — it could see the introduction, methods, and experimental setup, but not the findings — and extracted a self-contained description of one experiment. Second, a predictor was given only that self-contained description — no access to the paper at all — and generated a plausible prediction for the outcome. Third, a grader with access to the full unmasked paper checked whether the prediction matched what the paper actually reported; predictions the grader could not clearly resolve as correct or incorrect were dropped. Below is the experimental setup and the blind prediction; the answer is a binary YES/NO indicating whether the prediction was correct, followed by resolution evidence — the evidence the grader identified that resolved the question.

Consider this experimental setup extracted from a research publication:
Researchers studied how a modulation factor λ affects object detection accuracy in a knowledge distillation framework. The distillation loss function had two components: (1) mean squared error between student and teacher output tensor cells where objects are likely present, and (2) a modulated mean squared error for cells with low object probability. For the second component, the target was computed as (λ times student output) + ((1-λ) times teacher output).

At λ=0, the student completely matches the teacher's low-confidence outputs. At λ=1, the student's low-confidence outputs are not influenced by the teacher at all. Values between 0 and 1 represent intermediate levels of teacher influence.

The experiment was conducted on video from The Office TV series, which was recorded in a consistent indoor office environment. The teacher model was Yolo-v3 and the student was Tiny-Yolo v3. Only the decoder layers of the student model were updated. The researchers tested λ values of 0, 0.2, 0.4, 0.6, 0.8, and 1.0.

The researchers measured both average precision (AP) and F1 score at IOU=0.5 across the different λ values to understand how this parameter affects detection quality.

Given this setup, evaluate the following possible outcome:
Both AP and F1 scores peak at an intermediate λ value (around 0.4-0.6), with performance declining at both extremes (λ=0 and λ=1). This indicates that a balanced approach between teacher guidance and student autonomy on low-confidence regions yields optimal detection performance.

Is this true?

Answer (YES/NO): YES